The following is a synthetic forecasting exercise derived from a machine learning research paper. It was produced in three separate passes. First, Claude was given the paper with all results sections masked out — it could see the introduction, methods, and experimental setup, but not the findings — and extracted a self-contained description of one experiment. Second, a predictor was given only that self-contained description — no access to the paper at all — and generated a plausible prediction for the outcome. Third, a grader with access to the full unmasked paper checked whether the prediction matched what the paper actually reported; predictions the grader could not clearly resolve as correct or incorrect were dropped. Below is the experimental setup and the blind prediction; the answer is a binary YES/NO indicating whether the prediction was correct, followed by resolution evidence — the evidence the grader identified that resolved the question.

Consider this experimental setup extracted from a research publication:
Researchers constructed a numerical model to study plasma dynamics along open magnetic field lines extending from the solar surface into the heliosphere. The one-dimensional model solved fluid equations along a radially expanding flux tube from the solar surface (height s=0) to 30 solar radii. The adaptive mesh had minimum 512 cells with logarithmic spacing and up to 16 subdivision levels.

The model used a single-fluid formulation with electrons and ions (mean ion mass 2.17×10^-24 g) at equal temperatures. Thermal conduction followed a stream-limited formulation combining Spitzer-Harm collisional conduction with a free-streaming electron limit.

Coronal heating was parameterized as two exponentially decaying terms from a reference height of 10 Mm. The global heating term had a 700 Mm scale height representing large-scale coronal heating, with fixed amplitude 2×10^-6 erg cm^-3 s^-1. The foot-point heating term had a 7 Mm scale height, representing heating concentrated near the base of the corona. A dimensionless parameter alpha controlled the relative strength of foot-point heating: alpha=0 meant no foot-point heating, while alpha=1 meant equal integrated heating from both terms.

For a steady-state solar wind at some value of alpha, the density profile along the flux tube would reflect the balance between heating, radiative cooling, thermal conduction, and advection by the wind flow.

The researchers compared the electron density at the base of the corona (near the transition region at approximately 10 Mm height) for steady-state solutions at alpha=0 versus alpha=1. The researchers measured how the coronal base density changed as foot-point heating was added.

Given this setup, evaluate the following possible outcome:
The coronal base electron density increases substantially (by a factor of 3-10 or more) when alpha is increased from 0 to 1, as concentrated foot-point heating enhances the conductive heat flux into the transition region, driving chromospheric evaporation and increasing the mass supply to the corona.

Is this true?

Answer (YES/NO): NO